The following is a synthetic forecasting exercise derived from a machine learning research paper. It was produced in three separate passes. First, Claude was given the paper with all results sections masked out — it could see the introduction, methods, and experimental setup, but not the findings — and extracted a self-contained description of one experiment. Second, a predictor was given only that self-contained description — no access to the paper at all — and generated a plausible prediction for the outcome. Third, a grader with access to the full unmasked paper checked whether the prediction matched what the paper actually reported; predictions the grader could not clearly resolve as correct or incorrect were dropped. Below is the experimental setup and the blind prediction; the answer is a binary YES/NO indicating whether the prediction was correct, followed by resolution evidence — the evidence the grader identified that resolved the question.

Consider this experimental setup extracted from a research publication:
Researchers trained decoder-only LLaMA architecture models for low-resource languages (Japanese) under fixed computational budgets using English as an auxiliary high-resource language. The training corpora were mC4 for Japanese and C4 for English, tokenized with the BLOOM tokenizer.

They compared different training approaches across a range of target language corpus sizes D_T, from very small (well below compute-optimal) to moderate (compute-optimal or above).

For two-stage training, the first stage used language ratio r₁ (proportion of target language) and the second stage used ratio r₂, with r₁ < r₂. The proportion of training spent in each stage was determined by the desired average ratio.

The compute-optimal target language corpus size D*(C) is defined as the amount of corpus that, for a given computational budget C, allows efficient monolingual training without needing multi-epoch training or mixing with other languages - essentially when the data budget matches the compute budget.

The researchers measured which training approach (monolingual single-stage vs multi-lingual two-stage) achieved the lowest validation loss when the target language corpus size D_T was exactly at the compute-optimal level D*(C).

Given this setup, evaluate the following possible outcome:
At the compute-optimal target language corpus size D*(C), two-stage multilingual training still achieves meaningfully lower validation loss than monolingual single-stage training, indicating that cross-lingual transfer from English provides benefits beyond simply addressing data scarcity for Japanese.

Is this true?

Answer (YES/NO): NO